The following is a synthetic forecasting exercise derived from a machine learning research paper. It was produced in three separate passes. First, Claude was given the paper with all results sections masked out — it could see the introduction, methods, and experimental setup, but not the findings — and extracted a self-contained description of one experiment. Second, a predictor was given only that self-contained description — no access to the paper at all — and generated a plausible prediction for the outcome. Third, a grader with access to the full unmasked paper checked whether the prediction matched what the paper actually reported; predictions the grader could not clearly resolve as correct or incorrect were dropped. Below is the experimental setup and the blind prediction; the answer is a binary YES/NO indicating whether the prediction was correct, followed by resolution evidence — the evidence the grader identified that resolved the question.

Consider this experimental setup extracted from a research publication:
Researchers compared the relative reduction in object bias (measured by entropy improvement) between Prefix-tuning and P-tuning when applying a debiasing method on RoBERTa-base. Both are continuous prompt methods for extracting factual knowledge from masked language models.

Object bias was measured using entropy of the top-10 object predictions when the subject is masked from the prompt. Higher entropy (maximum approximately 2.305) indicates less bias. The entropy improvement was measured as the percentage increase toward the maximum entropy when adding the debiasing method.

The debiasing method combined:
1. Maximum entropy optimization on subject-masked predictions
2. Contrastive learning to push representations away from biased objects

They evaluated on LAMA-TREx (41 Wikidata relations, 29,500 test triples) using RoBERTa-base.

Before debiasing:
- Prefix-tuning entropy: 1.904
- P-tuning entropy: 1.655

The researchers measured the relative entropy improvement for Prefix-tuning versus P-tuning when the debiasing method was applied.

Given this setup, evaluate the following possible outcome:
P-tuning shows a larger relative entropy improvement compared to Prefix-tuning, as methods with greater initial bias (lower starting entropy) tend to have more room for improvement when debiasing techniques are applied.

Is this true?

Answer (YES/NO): YES